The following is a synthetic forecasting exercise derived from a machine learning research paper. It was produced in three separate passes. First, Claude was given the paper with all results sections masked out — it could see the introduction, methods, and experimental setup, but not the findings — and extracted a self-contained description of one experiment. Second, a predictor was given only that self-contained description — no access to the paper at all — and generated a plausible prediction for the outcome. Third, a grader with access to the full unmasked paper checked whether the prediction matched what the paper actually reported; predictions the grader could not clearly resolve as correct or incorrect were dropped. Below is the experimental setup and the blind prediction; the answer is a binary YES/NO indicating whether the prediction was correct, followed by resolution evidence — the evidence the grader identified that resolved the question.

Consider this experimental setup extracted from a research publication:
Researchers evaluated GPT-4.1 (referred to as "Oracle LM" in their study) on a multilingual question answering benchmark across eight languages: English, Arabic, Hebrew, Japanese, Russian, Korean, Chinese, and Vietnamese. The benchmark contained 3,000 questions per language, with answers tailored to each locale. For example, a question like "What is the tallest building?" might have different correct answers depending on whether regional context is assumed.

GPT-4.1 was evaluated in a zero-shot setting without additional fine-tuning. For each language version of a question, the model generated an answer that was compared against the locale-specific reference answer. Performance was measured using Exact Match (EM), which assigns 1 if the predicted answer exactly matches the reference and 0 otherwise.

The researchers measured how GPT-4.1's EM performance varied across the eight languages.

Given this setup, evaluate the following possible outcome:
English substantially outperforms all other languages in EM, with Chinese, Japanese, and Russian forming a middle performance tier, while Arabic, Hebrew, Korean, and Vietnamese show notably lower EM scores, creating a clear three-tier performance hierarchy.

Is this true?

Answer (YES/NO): NO